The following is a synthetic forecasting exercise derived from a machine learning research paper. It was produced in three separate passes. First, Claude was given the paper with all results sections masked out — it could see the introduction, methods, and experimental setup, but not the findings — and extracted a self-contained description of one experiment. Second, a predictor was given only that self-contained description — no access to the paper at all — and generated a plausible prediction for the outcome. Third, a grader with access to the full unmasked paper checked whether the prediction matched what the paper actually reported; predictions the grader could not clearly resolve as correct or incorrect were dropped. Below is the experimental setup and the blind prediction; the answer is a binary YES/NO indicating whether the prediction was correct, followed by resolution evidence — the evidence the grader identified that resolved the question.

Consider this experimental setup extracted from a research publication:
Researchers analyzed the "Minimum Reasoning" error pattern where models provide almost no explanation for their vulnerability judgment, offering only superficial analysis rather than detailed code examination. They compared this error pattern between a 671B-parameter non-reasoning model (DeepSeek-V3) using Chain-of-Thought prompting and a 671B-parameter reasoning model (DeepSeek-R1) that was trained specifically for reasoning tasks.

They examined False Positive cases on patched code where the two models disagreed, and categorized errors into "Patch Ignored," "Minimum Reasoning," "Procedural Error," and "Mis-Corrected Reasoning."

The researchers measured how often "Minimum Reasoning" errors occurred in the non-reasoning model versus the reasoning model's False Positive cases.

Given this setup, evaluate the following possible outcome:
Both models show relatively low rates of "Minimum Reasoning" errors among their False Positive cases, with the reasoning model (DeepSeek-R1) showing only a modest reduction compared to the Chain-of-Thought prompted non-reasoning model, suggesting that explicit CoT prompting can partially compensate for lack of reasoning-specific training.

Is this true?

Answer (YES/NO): NO